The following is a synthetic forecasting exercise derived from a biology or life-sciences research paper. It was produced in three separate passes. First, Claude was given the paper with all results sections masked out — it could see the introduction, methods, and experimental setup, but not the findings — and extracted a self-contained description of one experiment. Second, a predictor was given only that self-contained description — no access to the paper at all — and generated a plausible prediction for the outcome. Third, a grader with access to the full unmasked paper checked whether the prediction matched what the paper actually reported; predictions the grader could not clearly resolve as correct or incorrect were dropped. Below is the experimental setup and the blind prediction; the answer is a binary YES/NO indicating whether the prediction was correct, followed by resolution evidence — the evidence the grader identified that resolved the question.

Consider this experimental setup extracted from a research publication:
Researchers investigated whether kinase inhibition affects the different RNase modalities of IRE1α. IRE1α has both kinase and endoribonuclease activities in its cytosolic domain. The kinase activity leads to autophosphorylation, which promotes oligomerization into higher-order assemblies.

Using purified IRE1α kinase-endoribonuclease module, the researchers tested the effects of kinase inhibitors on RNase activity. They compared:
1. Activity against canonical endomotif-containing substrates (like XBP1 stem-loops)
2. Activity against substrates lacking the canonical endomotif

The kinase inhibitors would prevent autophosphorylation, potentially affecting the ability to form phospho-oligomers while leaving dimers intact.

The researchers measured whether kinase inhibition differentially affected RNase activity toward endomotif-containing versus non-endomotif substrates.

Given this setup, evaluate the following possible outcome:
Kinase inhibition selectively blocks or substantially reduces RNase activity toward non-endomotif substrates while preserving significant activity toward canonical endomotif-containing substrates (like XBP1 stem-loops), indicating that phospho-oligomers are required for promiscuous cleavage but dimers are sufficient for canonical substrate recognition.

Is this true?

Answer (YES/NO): YES